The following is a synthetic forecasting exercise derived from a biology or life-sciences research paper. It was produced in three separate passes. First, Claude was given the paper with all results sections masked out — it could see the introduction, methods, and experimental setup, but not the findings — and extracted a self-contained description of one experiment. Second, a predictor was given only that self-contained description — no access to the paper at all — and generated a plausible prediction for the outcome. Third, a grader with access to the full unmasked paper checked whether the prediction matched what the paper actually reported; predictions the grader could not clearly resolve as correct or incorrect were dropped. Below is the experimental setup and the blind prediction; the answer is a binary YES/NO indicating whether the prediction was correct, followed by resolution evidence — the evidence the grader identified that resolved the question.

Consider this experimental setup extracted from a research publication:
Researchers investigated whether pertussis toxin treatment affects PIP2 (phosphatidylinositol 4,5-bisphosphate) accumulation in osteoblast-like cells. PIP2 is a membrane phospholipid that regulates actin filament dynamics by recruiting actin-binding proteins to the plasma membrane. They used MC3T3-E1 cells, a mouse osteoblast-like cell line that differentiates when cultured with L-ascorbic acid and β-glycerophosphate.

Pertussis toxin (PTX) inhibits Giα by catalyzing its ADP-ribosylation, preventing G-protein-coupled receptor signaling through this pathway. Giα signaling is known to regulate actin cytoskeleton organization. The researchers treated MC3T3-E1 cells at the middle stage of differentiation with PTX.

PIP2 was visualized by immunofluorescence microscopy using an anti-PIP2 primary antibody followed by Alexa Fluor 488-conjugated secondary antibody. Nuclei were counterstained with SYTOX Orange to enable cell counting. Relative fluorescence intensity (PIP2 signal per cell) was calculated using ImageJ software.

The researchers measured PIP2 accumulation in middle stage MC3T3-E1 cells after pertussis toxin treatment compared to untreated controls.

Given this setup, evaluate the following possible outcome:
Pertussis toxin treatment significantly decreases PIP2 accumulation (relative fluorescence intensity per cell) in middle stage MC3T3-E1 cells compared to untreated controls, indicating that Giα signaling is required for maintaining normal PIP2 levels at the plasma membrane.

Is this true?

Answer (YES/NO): YES